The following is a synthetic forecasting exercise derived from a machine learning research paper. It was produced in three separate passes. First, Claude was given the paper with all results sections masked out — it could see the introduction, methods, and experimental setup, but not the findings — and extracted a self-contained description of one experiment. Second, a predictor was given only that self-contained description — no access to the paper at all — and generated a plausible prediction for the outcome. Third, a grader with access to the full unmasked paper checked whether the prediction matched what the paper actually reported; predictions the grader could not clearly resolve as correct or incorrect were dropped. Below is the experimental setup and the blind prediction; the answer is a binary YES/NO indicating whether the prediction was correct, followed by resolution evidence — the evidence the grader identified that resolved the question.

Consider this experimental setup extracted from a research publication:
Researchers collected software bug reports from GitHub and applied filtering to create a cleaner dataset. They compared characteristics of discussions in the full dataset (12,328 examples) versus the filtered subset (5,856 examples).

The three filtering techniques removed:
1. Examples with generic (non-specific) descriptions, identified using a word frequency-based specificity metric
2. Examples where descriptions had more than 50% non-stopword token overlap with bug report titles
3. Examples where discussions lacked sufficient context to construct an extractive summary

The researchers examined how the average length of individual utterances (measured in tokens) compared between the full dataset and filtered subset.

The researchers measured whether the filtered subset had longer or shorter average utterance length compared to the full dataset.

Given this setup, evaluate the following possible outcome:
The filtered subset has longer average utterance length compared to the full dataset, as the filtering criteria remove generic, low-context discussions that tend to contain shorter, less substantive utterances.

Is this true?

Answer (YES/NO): YES